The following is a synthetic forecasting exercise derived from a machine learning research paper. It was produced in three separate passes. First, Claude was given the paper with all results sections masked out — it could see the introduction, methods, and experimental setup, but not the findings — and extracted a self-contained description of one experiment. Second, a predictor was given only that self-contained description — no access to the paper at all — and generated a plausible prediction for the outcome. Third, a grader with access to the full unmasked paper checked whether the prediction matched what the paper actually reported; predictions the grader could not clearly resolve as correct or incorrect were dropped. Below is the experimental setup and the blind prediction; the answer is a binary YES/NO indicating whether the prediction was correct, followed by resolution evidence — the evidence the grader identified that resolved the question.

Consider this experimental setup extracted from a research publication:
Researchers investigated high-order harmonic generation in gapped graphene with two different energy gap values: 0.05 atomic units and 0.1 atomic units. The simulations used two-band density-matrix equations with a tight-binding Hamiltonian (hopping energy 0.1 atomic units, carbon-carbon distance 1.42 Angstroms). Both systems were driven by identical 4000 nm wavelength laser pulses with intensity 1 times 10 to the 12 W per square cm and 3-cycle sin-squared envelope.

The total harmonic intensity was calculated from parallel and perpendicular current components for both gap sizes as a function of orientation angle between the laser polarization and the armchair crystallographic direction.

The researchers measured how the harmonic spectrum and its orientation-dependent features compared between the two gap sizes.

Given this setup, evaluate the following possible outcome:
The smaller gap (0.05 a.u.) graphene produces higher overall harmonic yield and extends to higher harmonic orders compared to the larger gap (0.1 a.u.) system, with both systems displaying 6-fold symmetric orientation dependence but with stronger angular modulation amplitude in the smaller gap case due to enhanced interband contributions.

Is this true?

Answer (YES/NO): NO